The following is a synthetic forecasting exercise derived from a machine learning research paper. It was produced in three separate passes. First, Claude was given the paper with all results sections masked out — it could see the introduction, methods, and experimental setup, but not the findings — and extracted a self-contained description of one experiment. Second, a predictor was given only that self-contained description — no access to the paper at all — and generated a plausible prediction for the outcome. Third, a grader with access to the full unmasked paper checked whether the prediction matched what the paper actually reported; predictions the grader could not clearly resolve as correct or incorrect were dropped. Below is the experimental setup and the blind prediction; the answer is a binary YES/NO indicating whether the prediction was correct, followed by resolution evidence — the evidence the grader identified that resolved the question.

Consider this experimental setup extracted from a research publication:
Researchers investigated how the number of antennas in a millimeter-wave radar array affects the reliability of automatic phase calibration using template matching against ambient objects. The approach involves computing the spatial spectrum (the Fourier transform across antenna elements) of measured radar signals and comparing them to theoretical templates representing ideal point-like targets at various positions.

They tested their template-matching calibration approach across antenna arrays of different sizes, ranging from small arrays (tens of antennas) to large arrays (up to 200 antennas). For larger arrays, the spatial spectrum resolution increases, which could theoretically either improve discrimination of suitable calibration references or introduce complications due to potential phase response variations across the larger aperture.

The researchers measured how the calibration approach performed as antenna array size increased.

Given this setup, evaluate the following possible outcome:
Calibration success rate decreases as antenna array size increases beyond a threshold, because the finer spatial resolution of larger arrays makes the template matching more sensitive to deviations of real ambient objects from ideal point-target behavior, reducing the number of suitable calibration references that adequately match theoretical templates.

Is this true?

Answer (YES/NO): YES